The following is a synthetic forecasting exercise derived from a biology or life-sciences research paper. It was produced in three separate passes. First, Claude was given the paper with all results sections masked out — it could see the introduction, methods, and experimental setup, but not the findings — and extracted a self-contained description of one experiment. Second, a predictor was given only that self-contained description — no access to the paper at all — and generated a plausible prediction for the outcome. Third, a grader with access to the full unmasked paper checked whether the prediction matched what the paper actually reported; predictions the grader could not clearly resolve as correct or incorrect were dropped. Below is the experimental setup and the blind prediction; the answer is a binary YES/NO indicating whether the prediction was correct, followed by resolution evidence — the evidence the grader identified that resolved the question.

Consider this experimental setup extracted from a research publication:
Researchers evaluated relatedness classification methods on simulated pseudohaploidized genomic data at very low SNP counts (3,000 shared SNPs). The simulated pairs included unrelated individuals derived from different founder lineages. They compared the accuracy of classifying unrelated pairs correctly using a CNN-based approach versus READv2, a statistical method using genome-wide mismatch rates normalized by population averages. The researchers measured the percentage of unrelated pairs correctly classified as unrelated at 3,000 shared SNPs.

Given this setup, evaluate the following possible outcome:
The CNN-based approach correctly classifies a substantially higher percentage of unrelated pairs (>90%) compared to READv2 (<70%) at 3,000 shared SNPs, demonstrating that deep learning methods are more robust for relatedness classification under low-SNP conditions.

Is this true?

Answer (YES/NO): NO